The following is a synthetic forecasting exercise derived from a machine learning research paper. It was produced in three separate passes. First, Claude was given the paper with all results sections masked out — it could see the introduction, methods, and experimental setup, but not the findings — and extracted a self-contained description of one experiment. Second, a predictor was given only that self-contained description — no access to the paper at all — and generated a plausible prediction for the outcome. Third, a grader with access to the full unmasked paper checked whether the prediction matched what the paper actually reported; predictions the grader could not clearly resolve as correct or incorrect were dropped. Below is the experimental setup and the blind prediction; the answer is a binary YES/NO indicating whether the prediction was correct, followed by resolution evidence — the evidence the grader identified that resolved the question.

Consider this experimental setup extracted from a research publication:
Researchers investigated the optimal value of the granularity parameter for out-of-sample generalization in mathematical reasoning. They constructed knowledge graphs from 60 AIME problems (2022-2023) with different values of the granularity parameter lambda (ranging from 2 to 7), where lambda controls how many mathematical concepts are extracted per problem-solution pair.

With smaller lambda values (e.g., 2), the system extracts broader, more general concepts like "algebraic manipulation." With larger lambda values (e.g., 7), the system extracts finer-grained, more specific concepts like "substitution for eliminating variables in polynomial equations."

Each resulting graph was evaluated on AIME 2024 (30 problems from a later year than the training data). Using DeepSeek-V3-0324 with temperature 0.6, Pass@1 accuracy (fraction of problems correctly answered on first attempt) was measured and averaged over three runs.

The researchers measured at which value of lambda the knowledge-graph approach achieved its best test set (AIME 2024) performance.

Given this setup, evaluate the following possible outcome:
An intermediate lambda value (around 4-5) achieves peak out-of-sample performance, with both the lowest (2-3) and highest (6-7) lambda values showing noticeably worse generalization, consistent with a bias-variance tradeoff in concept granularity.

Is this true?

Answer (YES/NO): NO